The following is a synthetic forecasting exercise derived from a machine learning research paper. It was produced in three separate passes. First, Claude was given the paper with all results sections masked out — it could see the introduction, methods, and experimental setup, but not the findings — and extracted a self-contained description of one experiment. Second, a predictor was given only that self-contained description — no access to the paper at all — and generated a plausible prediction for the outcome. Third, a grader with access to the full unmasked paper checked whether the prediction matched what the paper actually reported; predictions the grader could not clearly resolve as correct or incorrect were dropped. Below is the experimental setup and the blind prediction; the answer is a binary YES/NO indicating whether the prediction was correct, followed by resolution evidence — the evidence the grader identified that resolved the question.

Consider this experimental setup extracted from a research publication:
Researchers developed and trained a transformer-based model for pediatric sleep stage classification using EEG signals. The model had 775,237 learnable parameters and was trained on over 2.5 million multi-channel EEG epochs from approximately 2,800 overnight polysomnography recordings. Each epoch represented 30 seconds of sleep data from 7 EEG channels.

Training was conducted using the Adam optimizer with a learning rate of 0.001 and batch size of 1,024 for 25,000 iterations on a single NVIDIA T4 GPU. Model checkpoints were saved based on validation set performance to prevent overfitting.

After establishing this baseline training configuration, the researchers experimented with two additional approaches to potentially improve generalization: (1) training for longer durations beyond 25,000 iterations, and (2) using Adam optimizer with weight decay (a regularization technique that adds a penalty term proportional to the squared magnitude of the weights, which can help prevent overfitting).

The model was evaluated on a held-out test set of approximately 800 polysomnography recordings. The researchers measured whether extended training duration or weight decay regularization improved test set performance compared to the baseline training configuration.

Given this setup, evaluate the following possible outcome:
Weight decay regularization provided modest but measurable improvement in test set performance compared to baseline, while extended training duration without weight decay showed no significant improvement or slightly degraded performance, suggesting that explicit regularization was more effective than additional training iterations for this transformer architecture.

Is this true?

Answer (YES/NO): NO